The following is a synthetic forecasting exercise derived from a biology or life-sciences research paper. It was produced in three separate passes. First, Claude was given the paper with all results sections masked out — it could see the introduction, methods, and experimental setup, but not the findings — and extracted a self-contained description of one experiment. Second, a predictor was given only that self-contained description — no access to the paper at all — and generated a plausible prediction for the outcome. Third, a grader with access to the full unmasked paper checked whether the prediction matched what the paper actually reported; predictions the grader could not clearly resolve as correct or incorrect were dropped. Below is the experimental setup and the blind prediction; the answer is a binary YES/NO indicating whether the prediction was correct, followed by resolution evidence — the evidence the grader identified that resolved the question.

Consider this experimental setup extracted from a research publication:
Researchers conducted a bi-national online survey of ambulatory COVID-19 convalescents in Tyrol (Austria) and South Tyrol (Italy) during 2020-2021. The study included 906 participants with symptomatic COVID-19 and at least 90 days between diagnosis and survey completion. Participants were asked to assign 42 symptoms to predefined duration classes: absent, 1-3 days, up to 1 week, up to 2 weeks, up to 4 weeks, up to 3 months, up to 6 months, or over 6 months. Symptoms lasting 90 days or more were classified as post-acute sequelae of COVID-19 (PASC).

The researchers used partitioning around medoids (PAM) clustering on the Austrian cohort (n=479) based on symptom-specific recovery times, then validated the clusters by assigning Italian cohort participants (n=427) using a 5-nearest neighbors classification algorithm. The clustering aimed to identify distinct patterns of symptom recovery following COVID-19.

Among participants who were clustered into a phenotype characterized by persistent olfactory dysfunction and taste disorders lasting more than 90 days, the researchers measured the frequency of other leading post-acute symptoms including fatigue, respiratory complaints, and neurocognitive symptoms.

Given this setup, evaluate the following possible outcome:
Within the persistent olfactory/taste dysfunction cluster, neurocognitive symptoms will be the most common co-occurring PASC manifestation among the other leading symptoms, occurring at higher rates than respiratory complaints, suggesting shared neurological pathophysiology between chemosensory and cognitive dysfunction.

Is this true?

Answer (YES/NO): NO